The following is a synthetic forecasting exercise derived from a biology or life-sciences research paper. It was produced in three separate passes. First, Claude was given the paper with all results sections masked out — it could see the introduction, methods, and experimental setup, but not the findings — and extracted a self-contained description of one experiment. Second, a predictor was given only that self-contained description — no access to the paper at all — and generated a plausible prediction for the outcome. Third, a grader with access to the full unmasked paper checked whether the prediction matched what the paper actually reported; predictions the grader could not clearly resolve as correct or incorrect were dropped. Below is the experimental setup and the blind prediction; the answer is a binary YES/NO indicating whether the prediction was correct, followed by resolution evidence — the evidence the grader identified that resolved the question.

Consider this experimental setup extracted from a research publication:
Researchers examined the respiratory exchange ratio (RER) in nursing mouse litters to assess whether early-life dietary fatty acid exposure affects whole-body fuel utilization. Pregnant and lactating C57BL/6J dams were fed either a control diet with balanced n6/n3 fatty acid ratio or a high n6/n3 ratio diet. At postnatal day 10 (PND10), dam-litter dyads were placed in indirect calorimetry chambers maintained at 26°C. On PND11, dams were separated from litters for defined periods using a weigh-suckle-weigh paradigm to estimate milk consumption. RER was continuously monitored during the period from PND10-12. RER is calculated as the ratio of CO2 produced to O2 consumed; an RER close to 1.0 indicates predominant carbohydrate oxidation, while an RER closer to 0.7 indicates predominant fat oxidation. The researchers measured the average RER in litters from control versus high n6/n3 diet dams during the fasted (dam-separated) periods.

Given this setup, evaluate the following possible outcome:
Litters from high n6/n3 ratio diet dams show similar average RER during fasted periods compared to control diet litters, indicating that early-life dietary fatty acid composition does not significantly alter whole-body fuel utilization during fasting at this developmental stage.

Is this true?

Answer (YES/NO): NO